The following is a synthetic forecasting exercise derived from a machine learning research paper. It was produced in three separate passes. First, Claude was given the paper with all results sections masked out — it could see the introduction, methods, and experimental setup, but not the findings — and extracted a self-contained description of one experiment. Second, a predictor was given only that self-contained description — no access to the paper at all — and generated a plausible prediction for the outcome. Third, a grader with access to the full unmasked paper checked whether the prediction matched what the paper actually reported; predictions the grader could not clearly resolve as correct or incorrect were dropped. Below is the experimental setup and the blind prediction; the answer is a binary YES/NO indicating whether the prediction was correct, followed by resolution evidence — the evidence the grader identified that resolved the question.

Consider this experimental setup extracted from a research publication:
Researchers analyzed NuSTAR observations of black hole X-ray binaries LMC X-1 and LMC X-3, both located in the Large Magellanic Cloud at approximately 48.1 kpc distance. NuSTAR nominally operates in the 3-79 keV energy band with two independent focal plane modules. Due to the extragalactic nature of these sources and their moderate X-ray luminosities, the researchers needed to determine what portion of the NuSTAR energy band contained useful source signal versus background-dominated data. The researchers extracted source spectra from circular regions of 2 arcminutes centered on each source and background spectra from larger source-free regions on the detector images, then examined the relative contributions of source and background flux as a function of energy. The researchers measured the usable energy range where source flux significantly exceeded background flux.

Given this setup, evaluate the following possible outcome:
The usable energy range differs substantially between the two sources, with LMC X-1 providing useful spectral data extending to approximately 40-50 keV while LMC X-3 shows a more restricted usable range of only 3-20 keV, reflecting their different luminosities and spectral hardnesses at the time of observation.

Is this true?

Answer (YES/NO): NO